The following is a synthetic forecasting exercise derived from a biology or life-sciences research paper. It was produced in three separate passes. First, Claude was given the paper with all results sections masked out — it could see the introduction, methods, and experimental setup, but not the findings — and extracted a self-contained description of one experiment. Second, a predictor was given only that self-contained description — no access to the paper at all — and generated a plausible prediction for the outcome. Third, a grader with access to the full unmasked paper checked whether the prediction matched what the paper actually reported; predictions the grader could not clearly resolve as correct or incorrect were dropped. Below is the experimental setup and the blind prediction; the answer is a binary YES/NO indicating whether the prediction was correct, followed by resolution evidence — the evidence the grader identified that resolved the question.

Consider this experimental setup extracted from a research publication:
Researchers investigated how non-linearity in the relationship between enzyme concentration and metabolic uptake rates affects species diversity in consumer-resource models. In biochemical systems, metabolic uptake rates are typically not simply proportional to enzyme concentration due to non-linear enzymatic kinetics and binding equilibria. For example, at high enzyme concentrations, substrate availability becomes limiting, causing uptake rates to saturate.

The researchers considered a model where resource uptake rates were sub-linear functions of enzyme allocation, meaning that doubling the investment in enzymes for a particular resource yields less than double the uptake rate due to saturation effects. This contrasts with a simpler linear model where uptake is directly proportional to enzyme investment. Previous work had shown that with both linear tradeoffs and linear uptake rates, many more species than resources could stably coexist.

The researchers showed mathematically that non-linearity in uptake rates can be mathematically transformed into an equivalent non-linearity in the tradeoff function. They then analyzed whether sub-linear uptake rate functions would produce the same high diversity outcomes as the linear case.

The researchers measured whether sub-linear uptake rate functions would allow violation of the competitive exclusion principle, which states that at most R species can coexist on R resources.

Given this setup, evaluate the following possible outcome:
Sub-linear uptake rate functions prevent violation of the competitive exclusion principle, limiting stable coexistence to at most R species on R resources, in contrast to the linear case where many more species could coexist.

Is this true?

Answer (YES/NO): YES